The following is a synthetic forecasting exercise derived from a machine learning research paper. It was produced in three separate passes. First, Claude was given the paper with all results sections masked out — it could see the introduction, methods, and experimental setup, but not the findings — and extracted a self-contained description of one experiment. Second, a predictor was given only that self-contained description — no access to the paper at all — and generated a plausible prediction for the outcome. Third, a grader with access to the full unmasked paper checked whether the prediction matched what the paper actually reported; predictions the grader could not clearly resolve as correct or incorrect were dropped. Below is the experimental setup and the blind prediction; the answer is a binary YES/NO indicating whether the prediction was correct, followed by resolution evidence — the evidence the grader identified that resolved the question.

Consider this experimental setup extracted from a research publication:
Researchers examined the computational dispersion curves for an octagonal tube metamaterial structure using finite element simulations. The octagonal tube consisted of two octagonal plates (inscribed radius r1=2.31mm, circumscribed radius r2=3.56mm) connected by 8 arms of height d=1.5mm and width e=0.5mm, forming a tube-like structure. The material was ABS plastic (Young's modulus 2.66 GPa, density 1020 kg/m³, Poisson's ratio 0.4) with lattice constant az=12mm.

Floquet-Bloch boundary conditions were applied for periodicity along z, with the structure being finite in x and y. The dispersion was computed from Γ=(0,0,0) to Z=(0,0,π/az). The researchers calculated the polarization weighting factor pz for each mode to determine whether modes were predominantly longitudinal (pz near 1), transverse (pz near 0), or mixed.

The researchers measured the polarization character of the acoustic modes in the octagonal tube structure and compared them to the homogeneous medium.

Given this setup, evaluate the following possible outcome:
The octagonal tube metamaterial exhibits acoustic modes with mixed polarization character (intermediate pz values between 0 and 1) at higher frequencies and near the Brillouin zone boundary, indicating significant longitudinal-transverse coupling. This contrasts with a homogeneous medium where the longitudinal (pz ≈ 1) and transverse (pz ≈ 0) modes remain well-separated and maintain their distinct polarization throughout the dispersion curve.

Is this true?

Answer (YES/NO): NO